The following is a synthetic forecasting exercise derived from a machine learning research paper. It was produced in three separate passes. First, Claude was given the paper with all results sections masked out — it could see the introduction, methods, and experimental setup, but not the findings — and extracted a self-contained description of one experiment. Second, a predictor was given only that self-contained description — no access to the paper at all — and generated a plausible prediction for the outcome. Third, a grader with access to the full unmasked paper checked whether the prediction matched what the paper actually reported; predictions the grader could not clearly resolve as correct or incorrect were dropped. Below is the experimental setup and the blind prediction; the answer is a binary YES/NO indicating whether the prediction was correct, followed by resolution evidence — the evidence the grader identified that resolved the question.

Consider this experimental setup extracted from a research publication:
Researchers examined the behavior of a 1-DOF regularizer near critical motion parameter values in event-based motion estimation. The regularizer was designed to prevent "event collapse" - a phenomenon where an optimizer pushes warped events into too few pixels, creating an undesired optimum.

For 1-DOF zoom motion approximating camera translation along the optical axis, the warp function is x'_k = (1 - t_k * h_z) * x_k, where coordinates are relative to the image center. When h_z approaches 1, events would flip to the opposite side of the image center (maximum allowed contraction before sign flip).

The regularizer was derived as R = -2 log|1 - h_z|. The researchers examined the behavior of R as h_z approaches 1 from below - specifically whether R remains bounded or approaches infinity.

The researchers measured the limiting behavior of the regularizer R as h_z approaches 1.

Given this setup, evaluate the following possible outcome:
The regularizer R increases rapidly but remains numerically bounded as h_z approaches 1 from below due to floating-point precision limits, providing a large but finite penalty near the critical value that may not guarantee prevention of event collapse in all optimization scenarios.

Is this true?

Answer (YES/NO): NO